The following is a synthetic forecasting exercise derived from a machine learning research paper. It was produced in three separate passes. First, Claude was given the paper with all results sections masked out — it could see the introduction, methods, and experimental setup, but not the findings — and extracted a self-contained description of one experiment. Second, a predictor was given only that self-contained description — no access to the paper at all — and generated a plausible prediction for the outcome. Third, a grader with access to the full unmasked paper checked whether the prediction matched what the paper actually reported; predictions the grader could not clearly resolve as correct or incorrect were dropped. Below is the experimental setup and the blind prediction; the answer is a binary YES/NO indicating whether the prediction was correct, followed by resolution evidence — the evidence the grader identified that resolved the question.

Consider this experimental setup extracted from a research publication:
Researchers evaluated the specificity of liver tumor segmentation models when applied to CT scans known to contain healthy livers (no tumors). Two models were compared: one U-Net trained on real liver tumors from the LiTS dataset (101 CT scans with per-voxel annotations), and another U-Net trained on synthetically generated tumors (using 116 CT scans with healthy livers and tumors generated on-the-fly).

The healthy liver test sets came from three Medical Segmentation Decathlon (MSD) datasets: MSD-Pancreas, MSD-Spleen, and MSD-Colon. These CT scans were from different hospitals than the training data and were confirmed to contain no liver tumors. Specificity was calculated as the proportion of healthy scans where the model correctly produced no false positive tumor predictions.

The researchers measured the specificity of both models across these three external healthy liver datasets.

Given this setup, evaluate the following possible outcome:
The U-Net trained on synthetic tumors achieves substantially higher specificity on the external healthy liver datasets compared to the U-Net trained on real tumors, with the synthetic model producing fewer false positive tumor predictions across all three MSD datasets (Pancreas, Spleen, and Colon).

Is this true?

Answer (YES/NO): YES